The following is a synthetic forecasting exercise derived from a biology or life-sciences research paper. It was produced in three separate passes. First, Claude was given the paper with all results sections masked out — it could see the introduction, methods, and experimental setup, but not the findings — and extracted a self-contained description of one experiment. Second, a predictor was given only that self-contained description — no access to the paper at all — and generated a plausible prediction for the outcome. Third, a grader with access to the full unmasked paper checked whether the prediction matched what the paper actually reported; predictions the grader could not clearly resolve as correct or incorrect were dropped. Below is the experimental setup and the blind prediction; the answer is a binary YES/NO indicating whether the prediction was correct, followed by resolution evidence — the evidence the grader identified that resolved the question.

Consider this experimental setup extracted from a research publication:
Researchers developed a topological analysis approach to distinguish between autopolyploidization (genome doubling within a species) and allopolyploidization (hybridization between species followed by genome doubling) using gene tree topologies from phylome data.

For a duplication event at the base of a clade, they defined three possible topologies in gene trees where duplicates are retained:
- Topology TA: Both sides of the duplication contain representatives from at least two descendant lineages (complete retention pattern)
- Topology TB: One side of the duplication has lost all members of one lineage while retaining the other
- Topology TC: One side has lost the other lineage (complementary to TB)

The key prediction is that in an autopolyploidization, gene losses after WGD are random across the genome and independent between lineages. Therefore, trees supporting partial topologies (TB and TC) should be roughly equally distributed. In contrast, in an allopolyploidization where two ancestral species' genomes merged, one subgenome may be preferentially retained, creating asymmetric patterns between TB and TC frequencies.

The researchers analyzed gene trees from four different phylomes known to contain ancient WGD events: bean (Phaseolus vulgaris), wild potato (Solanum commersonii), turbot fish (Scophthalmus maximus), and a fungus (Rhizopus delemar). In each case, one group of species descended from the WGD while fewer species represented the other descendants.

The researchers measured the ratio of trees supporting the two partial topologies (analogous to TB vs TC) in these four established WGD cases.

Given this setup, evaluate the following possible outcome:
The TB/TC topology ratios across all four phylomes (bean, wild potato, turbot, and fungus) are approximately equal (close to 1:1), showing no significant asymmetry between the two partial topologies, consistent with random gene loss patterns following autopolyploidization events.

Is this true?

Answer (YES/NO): NO